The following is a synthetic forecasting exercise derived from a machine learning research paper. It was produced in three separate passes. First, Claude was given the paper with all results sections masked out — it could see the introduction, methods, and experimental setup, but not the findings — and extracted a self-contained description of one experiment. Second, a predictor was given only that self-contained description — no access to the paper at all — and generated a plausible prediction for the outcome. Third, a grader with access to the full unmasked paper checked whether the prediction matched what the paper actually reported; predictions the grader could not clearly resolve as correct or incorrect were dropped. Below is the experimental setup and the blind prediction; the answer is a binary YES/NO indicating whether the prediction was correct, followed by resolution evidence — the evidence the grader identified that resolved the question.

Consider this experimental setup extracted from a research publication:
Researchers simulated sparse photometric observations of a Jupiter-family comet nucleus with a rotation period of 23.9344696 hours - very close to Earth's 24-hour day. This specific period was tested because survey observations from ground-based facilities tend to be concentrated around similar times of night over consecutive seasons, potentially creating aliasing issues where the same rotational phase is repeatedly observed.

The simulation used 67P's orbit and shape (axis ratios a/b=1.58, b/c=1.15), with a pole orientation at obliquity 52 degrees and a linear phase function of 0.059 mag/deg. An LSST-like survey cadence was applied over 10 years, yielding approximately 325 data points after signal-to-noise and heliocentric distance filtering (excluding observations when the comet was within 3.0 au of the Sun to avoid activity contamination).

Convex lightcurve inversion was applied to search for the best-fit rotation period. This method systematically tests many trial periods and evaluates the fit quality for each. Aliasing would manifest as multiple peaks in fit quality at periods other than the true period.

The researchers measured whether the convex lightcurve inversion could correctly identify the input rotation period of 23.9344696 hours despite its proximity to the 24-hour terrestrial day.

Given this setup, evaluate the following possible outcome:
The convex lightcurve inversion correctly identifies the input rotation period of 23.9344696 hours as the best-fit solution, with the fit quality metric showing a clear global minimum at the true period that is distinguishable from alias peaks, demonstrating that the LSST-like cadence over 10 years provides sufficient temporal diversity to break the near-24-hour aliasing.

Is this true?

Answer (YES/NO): YES